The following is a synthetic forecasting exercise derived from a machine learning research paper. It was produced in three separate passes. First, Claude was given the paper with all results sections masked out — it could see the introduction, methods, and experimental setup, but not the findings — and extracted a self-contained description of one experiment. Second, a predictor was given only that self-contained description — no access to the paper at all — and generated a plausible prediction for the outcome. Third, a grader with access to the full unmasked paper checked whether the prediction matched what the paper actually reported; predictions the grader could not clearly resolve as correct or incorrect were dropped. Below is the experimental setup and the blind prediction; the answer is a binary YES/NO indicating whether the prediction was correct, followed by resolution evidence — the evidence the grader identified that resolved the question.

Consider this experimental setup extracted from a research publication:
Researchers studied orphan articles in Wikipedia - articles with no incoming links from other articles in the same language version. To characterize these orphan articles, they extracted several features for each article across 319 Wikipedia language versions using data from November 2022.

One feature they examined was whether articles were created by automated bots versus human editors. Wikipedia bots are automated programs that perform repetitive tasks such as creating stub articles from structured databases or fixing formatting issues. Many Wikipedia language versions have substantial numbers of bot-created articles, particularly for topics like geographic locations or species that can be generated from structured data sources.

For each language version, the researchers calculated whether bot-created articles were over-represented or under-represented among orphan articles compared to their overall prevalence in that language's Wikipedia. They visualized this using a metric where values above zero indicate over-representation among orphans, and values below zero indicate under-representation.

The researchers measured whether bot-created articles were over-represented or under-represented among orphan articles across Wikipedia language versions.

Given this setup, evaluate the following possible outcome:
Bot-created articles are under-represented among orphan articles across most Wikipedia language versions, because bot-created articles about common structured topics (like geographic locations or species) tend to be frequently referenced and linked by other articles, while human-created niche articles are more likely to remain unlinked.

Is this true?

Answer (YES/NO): YES